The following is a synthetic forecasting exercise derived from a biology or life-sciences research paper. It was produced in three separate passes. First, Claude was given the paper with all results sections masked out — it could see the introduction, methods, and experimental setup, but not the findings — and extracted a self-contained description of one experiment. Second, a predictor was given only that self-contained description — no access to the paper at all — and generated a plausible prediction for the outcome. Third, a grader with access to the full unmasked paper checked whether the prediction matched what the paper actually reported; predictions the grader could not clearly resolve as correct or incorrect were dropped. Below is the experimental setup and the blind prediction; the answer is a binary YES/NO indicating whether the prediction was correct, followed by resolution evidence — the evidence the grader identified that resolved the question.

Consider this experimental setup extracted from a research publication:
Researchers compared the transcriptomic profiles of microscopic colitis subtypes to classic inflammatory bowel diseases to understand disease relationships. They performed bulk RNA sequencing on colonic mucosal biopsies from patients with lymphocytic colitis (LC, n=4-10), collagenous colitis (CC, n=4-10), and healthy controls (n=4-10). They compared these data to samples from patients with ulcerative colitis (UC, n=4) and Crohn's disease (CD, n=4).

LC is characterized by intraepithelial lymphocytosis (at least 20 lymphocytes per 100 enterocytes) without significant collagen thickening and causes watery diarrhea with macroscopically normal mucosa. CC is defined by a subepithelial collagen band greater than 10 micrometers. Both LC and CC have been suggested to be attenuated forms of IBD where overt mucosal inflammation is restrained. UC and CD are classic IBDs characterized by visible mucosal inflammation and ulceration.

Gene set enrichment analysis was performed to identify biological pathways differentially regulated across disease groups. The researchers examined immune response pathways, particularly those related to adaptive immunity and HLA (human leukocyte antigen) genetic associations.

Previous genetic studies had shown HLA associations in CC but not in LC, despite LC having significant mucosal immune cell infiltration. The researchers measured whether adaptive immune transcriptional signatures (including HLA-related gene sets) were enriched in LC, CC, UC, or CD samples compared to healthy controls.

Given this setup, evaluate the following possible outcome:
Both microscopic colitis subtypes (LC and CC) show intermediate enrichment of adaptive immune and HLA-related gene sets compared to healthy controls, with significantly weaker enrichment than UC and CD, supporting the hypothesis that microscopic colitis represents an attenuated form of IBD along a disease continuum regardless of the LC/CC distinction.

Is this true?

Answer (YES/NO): NO